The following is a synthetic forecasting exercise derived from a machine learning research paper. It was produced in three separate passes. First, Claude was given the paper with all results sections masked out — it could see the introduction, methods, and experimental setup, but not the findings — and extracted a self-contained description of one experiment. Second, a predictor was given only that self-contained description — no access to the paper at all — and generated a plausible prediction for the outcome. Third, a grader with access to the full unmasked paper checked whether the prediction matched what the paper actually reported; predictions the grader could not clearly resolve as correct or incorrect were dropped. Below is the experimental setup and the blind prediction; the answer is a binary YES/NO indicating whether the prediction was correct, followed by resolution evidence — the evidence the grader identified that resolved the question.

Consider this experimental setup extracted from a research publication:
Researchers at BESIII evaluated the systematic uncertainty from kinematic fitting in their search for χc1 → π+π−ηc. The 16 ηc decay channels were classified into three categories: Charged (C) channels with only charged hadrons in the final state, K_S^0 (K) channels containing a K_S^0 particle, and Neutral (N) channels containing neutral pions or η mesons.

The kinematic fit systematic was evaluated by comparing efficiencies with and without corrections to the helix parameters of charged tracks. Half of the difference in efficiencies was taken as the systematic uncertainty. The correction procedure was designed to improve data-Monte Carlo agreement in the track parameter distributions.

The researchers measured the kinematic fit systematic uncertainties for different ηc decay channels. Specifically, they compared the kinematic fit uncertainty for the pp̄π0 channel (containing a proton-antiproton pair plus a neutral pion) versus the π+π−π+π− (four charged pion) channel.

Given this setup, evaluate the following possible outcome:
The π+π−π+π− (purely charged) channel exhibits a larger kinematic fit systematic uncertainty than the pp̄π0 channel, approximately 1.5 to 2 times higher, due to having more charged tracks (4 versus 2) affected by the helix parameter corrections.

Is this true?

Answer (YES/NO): NO